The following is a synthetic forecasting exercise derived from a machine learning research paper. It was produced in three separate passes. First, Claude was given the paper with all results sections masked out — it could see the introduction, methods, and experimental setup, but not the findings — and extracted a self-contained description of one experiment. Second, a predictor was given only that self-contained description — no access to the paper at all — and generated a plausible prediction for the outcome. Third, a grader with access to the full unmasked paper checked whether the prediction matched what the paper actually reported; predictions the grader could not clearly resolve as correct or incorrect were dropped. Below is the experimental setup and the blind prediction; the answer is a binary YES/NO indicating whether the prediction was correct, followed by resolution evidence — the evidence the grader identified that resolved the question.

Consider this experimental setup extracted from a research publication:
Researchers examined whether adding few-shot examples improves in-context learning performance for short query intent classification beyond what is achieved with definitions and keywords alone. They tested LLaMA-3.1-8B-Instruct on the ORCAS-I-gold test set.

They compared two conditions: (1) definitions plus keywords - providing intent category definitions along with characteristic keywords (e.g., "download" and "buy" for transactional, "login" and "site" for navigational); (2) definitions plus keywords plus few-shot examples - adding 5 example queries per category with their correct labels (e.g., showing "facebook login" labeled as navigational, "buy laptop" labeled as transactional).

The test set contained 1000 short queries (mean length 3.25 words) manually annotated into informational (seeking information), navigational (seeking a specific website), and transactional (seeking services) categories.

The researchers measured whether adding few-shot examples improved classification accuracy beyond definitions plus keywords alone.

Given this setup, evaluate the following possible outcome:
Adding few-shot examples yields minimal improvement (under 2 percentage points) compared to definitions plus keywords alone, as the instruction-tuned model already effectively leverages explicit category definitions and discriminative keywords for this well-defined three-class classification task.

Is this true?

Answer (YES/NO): NO